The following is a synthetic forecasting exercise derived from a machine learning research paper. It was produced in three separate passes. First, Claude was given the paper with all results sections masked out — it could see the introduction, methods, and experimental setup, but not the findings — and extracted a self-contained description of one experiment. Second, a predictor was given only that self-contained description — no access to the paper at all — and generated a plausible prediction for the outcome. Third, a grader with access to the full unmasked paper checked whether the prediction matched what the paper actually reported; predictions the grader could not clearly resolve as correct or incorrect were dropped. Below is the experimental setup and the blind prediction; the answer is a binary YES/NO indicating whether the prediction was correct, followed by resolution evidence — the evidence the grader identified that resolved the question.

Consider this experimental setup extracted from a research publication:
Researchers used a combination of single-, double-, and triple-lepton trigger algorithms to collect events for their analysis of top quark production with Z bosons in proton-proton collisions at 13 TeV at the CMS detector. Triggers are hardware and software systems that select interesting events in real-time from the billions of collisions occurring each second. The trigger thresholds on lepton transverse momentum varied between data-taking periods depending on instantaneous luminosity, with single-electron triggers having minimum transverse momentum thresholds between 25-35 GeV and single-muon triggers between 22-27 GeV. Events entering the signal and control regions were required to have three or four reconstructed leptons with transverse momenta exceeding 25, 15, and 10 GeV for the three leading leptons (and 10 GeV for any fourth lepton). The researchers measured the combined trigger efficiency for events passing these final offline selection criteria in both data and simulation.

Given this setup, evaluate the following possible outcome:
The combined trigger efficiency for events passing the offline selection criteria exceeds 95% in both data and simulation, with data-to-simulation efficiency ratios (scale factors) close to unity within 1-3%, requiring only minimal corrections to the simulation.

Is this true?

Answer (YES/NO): YES